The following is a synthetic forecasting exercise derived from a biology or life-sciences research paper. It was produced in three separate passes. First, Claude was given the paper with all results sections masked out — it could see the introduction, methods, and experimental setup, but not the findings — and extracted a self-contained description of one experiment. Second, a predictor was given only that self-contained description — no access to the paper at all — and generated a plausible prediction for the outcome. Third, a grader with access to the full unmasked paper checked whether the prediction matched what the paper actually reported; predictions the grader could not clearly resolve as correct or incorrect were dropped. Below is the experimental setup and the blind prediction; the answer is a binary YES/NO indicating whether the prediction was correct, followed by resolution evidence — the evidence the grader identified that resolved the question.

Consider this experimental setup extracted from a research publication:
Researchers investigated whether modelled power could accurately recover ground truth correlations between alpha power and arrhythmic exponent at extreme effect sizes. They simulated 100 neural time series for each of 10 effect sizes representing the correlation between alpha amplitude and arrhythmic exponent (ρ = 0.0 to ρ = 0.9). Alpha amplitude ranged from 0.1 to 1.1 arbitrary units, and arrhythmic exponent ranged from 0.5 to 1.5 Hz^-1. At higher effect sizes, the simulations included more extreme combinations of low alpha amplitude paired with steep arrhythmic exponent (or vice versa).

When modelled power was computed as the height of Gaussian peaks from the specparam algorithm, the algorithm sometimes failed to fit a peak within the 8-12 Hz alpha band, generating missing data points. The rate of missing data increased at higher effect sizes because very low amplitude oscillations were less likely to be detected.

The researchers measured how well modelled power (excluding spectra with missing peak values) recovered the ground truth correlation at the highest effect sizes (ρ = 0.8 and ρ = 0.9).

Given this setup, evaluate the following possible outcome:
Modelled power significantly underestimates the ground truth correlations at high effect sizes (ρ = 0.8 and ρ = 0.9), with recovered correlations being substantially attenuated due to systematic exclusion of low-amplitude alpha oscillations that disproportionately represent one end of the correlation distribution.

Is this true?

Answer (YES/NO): YES